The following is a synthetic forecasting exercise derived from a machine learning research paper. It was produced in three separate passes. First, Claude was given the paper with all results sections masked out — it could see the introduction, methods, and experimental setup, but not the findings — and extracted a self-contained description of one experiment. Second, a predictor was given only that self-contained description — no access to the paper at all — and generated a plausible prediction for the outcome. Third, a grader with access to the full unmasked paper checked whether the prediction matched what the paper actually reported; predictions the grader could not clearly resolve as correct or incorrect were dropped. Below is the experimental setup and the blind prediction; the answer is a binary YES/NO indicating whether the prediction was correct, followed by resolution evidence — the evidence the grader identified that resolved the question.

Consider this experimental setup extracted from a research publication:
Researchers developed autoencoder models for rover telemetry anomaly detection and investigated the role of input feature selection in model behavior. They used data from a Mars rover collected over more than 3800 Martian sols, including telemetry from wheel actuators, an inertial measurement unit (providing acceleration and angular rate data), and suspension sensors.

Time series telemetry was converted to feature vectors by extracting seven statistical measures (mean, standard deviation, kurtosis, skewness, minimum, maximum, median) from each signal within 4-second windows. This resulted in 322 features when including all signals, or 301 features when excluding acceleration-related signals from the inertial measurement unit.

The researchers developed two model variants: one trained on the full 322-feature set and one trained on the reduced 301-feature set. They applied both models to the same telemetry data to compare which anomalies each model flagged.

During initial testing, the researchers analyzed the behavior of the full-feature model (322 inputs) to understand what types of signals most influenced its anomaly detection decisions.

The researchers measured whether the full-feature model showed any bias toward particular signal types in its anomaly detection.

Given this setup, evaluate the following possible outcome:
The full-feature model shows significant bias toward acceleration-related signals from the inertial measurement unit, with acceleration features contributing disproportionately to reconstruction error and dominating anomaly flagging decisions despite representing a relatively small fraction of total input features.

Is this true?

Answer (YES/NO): YES